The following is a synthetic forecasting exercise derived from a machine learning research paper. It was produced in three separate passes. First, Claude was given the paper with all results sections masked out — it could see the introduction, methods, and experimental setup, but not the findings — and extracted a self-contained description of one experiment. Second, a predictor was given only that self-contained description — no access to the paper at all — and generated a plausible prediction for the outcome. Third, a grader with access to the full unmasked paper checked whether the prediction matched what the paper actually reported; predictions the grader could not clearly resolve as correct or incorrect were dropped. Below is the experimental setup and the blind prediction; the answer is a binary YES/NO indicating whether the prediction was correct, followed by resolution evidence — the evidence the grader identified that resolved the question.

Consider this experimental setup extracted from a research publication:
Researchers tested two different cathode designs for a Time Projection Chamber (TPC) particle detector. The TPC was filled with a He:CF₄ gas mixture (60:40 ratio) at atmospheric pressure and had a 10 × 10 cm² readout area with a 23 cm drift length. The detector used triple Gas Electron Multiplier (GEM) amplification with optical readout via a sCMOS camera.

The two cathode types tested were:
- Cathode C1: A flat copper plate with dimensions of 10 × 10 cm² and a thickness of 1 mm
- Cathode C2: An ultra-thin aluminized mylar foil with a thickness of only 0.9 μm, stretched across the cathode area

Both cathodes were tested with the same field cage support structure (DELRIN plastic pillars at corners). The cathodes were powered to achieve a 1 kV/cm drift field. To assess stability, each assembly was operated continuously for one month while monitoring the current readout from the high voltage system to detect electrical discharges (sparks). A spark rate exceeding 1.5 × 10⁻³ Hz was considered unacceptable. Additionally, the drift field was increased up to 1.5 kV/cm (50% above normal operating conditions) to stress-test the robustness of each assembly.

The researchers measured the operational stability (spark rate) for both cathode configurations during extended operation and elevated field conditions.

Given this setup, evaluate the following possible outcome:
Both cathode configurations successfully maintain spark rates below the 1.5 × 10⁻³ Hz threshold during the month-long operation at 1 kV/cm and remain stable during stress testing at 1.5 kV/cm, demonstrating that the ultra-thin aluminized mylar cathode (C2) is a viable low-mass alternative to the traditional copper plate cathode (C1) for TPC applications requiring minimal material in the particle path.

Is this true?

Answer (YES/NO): NO